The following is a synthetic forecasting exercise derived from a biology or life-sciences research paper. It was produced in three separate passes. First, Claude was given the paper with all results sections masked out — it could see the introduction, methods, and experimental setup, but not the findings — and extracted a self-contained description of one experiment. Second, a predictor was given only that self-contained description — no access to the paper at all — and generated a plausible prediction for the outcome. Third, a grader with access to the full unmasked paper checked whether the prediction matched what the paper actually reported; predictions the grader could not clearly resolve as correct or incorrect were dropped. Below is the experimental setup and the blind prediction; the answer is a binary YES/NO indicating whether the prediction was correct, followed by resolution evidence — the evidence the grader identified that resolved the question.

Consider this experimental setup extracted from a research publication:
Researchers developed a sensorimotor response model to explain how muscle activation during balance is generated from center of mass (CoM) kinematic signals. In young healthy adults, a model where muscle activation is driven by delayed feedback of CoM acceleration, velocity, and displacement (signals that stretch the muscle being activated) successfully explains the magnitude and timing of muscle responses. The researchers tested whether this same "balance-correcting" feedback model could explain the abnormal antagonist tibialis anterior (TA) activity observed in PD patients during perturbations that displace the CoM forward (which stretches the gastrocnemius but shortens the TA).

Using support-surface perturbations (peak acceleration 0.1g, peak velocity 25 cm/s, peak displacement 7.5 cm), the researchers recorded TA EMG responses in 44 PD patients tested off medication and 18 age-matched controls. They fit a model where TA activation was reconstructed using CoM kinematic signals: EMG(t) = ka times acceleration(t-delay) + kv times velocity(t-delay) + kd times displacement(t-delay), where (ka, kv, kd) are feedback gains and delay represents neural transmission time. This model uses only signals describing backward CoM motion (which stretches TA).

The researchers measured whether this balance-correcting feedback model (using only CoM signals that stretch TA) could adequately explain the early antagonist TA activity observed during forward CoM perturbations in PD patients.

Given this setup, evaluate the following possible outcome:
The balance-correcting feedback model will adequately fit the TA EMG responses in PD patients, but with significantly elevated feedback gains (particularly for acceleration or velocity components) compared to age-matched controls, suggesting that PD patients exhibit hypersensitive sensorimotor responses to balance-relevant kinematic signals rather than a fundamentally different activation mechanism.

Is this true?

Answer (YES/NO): NO